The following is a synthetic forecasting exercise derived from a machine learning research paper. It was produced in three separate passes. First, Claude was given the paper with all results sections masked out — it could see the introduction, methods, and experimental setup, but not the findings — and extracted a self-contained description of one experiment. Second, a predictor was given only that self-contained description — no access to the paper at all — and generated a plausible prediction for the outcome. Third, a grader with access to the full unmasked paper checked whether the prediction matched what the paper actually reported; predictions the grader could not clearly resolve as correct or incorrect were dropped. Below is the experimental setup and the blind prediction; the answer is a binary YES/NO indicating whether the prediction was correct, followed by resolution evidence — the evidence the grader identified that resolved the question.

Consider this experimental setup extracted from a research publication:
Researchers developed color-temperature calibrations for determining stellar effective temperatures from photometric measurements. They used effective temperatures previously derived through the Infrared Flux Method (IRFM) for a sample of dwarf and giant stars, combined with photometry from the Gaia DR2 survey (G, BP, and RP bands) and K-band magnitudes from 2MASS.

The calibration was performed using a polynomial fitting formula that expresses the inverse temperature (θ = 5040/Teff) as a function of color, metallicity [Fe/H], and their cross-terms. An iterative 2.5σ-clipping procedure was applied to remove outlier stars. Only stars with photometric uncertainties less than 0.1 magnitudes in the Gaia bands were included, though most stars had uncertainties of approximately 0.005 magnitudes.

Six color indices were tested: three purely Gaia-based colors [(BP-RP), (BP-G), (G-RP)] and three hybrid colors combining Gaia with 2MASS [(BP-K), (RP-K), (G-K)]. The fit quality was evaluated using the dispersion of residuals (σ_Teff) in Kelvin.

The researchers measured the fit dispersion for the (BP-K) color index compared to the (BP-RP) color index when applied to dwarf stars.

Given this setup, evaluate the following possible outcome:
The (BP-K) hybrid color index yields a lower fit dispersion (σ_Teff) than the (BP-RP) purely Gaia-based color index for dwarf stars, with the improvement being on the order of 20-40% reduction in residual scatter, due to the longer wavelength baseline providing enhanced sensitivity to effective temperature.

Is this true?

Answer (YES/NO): YES